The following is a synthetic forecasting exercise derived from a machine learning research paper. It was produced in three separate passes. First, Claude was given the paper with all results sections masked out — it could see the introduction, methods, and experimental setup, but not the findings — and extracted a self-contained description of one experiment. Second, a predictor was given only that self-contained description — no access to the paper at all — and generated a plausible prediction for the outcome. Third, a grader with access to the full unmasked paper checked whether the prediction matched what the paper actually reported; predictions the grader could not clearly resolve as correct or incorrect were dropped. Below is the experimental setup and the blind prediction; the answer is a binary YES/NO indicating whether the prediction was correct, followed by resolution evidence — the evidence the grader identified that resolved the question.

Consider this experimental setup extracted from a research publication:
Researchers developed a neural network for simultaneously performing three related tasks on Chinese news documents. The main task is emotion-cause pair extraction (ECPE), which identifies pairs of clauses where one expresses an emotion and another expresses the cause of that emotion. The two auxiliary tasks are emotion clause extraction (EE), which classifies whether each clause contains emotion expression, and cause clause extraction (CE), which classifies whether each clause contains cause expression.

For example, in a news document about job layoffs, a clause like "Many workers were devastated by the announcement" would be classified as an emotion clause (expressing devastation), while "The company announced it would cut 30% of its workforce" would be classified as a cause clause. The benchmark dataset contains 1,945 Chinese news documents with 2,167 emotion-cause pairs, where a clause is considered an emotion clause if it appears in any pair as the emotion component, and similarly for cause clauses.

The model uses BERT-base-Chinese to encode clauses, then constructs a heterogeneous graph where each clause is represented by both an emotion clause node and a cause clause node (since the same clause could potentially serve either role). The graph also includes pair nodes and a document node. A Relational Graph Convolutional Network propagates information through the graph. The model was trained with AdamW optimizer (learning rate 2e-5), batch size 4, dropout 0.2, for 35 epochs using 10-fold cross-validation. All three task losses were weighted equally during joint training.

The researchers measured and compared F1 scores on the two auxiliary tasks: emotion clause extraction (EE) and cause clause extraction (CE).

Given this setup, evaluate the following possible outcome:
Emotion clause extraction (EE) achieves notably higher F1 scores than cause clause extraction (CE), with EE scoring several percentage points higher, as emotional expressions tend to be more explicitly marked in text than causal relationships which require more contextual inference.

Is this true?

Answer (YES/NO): YES